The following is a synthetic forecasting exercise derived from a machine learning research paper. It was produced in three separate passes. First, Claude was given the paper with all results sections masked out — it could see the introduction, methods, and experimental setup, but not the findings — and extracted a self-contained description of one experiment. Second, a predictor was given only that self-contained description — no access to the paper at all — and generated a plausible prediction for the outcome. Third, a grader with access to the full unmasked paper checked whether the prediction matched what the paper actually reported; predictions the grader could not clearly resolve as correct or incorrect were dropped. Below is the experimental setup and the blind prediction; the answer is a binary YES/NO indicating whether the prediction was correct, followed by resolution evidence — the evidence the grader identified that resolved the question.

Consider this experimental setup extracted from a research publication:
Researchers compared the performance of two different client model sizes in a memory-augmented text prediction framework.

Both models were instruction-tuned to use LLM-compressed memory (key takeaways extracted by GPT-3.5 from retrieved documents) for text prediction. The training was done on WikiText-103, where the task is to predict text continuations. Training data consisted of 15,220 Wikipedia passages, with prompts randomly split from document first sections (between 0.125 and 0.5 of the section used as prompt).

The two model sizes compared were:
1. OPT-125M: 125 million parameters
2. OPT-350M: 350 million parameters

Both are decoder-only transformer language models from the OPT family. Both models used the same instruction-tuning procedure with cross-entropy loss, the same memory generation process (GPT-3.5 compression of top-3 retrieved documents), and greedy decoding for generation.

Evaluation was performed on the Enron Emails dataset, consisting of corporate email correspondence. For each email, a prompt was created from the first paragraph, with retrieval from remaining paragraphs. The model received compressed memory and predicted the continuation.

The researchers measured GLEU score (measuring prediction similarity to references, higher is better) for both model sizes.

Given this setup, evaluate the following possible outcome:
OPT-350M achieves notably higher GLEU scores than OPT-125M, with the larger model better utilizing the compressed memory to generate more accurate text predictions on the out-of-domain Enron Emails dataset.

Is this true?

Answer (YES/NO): YES